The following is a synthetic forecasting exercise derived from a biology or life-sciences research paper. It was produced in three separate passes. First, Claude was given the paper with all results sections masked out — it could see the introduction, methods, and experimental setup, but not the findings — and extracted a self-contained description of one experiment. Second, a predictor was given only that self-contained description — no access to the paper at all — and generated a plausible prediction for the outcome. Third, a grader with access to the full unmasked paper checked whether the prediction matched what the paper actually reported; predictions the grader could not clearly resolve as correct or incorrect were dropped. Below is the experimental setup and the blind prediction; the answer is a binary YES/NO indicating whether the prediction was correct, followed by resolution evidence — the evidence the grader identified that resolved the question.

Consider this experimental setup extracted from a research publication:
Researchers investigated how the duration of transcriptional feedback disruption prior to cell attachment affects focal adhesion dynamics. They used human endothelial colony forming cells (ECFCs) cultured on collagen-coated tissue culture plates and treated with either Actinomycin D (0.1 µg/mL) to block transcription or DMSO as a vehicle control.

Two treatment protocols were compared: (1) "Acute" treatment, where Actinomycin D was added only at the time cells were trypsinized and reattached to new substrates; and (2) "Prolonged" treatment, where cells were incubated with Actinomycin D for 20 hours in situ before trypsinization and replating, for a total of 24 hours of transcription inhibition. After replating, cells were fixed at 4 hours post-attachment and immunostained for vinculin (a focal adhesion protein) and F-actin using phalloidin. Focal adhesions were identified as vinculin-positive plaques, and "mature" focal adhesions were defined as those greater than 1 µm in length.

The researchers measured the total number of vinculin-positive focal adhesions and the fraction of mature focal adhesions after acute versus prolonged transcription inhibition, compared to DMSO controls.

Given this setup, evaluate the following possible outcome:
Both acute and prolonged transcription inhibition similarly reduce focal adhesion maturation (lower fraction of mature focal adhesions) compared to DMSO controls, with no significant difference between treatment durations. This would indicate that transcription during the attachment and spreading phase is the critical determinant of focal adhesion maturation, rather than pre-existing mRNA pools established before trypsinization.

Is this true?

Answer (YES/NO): NO